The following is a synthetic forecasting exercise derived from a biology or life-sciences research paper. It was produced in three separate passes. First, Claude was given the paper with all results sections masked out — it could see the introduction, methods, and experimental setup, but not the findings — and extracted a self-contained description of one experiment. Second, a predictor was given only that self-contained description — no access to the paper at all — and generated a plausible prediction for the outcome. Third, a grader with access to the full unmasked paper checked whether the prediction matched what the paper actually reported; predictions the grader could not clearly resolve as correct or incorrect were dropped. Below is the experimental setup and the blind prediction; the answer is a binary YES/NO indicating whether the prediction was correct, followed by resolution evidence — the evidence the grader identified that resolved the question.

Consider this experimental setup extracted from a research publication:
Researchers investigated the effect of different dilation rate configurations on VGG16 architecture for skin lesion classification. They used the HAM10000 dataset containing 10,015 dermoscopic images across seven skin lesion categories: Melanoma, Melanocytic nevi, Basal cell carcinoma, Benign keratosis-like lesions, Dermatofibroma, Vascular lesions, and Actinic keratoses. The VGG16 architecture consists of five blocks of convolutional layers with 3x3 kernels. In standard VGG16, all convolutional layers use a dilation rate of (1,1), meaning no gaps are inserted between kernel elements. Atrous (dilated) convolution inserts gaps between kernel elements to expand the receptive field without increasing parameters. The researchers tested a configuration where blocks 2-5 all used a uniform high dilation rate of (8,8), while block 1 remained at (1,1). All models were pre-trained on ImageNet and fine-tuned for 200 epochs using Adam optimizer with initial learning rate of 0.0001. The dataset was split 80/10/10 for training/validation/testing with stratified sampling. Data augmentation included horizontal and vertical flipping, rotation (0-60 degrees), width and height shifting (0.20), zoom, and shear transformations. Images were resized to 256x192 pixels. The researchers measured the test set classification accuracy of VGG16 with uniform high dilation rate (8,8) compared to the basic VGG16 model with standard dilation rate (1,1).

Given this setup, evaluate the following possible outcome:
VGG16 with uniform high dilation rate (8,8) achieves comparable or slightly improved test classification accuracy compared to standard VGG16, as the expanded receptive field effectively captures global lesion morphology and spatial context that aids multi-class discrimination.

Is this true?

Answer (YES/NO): NO